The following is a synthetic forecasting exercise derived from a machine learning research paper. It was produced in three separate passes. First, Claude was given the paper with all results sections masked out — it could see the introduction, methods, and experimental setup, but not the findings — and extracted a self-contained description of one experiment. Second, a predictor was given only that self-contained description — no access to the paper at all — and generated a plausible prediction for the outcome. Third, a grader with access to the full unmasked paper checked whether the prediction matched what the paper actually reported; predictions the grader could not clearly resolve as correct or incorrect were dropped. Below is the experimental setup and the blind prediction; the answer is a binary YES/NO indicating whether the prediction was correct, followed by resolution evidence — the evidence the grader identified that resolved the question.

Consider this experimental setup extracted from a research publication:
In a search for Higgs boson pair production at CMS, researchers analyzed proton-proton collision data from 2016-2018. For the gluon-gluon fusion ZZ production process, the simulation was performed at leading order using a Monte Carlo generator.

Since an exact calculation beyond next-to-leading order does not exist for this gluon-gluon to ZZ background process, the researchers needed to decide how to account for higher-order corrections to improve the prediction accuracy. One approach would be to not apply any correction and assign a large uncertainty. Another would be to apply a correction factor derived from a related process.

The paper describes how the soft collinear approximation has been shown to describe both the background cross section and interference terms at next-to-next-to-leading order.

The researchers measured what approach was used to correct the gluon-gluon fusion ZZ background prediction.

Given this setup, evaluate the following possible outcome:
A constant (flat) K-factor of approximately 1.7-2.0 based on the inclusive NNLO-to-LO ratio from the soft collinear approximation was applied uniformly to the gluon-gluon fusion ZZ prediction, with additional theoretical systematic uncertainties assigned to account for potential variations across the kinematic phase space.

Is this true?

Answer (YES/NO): NO